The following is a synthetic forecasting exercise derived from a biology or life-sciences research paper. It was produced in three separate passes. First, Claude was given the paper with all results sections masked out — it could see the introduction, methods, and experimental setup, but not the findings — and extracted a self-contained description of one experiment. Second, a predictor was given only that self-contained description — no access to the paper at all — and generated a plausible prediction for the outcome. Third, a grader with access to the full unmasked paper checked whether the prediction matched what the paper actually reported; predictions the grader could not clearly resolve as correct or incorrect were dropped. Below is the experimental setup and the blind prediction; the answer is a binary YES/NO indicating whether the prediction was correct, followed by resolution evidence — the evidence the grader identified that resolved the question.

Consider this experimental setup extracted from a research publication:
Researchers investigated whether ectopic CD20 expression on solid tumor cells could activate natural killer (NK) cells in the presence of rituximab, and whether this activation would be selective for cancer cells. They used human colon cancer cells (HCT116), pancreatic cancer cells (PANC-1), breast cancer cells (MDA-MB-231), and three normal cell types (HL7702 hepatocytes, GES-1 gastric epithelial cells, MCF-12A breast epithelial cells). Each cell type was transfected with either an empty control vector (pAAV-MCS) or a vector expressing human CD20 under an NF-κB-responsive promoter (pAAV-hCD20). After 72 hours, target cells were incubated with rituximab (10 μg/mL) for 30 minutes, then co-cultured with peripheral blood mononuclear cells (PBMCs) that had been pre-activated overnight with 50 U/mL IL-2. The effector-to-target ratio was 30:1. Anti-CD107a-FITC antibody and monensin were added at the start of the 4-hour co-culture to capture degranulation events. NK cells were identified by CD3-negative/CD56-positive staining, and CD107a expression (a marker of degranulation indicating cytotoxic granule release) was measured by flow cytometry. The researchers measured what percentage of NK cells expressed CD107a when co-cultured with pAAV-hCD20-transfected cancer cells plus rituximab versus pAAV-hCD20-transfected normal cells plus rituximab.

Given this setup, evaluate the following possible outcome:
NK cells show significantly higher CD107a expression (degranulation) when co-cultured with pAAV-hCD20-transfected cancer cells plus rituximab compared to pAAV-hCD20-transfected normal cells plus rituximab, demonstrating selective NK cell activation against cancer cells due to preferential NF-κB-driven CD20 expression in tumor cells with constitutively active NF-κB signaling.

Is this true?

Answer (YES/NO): YES